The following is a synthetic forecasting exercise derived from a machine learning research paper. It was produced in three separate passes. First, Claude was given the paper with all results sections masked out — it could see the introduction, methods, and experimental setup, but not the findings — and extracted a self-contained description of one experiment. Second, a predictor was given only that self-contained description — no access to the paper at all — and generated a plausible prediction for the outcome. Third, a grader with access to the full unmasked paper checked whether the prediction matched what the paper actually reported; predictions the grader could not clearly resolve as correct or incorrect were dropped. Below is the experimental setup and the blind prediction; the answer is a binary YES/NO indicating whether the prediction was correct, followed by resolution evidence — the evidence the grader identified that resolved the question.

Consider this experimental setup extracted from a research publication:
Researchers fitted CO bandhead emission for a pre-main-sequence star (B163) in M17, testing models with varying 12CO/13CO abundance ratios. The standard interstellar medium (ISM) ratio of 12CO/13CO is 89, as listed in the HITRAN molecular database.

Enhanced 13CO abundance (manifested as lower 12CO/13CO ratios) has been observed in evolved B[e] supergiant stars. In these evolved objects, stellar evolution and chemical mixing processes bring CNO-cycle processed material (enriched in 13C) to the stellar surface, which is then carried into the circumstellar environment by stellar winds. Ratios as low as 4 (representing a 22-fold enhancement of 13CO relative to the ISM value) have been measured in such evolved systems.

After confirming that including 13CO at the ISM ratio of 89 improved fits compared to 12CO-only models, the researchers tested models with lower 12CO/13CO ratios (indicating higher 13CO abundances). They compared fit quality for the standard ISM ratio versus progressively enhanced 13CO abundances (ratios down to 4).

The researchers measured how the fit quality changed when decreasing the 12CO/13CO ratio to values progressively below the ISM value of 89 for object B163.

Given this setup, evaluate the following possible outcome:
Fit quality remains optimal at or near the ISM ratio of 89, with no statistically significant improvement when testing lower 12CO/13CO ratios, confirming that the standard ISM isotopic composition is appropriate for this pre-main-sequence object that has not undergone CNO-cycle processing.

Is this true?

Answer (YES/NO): YES